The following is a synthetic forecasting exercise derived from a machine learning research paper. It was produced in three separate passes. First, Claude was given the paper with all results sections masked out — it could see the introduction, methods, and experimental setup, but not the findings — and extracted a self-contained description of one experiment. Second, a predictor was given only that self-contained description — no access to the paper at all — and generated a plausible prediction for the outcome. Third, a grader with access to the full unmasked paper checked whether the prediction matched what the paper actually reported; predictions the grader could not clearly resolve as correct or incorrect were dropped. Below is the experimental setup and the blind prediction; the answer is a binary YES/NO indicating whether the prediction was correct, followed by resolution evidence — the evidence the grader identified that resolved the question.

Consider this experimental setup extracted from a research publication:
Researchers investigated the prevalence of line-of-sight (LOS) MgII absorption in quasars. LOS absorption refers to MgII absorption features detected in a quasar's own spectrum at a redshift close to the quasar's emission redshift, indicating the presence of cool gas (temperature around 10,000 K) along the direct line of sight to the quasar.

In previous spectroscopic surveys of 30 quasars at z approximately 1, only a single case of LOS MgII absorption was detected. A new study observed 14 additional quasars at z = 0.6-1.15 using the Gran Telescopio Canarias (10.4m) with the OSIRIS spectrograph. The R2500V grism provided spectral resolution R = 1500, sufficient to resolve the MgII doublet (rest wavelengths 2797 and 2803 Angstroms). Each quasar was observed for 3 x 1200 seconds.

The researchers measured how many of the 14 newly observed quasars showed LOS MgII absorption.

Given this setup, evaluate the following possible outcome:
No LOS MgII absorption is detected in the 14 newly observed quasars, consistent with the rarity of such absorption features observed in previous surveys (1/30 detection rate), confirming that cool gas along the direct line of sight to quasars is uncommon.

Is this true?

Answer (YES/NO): NO